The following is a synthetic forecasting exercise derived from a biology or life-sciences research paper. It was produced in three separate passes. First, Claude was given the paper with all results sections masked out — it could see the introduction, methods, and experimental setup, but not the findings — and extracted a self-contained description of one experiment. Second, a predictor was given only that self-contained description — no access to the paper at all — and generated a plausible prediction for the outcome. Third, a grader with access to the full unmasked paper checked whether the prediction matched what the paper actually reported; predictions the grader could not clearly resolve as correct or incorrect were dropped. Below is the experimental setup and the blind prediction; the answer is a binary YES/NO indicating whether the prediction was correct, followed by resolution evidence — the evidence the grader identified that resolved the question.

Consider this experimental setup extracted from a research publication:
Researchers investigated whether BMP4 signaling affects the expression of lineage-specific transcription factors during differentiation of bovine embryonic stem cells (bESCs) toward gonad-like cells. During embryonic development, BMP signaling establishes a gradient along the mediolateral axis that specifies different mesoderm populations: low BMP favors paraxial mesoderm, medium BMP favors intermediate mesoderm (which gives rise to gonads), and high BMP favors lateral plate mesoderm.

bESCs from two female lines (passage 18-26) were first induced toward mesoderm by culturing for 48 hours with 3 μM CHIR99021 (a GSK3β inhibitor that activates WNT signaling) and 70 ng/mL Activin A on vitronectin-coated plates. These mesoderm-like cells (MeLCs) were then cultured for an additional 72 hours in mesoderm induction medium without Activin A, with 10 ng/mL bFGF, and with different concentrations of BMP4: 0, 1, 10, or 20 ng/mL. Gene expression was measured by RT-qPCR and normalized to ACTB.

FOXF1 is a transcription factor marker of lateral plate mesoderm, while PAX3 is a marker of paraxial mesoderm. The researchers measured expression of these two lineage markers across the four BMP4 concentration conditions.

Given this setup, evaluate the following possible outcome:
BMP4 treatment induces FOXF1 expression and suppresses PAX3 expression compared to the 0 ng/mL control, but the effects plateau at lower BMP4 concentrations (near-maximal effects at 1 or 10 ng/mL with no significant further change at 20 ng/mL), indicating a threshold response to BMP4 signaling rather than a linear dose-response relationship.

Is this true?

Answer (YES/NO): NO